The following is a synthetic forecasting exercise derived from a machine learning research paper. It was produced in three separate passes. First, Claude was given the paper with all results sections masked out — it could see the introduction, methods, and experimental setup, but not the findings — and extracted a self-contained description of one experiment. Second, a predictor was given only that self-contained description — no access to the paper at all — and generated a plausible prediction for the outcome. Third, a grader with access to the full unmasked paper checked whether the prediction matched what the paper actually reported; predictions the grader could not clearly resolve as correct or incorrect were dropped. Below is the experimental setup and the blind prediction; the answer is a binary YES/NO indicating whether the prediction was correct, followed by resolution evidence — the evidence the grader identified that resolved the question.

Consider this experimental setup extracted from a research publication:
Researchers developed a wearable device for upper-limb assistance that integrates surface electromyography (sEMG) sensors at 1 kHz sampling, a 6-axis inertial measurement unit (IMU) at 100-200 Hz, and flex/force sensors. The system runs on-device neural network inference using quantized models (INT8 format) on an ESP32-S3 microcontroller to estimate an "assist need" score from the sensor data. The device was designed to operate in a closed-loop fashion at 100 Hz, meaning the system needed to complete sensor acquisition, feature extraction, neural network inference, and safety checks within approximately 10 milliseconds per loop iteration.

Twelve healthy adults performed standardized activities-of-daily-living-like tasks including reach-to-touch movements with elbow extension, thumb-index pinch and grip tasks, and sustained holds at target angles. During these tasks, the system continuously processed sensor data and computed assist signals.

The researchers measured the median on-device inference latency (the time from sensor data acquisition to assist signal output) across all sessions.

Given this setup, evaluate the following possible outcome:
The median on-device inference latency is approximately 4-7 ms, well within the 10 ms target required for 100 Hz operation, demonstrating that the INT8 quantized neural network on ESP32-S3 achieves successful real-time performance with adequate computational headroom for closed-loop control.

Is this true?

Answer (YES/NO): NO